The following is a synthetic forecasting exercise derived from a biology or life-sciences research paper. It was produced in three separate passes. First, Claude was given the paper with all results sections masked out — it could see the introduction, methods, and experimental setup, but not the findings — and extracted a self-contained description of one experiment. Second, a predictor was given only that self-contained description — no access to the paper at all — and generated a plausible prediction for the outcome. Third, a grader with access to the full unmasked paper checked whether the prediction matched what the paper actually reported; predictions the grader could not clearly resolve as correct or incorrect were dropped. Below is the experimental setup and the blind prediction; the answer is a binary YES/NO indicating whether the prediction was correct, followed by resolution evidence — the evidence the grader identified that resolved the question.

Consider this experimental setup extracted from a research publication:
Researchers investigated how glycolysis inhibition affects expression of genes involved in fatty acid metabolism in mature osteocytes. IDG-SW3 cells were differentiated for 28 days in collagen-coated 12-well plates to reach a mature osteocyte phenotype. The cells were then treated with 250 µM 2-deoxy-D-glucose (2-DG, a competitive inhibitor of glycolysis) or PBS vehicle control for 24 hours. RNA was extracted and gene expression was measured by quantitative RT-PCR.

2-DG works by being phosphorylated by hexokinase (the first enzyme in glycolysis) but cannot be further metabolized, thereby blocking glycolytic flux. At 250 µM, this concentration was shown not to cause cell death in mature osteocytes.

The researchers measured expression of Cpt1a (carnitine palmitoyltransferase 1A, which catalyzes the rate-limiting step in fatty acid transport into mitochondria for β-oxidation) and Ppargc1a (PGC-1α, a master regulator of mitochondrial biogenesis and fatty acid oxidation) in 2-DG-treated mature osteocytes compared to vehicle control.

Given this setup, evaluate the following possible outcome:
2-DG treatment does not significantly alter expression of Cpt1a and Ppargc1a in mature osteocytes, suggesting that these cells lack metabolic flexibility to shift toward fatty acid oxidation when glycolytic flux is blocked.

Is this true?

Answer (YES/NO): NO